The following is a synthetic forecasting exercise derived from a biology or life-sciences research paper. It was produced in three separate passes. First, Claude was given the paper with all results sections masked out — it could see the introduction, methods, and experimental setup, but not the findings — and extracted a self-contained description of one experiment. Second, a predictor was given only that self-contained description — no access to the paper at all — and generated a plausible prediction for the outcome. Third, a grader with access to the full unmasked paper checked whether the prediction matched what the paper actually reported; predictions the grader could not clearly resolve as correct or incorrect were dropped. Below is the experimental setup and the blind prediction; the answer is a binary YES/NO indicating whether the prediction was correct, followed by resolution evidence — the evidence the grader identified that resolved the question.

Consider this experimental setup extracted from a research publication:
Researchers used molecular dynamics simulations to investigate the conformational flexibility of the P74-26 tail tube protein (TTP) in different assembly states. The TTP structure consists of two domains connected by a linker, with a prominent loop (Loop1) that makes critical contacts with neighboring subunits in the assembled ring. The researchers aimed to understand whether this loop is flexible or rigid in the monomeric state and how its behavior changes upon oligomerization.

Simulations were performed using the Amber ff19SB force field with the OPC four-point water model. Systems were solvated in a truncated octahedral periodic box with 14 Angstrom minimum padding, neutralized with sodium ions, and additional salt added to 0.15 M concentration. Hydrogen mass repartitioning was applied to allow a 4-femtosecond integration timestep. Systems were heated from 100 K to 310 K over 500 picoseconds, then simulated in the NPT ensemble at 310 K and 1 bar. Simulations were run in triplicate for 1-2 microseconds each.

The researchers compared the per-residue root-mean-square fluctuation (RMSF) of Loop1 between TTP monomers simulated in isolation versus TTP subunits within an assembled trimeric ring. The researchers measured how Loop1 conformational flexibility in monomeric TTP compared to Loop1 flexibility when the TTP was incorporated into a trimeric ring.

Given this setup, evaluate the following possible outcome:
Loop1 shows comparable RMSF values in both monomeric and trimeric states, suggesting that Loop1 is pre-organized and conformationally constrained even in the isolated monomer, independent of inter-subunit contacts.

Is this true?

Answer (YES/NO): NO